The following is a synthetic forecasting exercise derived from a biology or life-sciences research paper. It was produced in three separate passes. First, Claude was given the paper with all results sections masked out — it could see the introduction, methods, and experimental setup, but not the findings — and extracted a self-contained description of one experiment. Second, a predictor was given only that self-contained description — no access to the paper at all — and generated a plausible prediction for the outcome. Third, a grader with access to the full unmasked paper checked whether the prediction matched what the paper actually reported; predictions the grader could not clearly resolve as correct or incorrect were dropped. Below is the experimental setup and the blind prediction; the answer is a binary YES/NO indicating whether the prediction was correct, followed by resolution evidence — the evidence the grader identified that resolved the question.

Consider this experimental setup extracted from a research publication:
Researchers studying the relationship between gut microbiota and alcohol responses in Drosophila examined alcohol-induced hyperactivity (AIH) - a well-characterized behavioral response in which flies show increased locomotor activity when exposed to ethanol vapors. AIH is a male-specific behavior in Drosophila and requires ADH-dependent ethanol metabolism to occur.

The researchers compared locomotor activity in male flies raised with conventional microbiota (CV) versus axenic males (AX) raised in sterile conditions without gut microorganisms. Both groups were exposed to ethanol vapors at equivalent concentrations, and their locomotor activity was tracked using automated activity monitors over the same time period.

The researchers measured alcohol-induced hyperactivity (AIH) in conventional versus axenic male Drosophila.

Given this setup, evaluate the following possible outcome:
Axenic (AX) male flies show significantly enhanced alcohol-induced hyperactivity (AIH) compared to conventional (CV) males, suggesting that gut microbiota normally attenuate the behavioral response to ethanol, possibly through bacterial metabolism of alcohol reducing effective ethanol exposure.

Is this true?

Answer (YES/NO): YES